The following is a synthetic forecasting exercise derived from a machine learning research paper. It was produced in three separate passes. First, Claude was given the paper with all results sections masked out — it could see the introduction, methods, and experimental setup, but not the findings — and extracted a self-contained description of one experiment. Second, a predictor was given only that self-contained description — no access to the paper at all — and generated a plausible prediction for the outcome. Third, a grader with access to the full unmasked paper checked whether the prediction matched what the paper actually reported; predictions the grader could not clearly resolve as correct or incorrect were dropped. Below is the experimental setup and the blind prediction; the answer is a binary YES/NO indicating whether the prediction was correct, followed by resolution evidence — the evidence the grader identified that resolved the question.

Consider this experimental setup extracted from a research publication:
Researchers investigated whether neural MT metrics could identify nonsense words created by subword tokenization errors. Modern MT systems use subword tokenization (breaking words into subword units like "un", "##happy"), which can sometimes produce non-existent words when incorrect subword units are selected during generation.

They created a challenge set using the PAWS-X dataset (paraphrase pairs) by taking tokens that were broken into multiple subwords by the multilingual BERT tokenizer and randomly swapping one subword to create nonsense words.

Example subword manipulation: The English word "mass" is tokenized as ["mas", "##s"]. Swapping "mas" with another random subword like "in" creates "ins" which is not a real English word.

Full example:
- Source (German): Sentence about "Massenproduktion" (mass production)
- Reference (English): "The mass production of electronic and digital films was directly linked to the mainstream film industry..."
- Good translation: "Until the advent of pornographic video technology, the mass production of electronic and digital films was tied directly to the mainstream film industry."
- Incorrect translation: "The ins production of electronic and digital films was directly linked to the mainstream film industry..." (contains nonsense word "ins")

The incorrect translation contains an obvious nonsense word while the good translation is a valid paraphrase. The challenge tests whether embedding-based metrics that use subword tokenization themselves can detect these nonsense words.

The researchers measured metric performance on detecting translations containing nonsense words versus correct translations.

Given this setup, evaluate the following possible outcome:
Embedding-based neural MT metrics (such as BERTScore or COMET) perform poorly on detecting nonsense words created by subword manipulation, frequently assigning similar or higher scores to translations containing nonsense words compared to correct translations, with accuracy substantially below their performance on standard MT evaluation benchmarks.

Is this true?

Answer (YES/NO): NO